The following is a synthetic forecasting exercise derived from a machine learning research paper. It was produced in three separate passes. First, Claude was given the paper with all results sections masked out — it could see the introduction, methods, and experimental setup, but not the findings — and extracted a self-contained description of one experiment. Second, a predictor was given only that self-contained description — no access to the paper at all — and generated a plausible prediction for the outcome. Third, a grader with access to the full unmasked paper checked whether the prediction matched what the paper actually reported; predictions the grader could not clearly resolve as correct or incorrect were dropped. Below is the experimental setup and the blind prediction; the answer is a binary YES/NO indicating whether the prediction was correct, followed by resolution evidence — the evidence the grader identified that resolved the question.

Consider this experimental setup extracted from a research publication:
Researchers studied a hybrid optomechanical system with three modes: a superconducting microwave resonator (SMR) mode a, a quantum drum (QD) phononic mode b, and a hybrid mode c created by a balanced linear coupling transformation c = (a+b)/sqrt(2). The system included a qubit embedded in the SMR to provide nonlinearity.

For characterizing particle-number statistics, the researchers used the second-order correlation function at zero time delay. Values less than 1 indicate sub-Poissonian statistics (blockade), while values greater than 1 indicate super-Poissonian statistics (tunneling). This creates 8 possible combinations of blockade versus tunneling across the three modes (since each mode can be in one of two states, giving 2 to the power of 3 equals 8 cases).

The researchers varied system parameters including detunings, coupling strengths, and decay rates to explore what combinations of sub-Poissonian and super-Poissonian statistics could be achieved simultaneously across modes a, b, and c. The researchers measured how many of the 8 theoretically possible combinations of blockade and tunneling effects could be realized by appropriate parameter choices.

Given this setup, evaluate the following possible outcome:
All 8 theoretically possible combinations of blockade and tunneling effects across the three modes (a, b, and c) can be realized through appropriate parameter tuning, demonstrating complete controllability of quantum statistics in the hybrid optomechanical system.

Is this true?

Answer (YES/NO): YES